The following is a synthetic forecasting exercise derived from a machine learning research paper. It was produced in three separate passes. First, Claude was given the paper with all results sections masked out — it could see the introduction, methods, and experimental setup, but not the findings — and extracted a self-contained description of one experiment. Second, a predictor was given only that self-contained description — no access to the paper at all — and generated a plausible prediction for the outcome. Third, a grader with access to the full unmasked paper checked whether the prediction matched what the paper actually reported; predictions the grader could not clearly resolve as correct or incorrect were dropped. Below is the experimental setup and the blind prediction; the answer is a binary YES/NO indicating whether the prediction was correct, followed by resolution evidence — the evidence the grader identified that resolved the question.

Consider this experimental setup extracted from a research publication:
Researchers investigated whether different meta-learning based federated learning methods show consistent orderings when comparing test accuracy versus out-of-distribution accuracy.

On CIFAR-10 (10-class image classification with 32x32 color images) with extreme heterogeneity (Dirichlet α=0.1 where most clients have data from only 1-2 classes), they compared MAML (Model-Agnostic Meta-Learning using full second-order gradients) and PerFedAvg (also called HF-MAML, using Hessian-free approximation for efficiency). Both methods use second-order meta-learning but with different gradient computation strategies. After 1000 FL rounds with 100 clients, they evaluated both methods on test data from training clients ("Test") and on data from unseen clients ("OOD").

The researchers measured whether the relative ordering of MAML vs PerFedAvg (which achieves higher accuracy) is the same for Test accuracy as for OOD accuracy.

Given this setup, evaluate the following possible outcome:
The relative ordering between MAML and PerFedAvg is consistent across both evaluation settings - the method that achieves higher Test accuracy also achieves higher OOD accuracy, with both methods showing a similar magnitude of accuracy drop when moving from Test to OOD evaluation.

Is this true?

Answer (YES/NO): NO